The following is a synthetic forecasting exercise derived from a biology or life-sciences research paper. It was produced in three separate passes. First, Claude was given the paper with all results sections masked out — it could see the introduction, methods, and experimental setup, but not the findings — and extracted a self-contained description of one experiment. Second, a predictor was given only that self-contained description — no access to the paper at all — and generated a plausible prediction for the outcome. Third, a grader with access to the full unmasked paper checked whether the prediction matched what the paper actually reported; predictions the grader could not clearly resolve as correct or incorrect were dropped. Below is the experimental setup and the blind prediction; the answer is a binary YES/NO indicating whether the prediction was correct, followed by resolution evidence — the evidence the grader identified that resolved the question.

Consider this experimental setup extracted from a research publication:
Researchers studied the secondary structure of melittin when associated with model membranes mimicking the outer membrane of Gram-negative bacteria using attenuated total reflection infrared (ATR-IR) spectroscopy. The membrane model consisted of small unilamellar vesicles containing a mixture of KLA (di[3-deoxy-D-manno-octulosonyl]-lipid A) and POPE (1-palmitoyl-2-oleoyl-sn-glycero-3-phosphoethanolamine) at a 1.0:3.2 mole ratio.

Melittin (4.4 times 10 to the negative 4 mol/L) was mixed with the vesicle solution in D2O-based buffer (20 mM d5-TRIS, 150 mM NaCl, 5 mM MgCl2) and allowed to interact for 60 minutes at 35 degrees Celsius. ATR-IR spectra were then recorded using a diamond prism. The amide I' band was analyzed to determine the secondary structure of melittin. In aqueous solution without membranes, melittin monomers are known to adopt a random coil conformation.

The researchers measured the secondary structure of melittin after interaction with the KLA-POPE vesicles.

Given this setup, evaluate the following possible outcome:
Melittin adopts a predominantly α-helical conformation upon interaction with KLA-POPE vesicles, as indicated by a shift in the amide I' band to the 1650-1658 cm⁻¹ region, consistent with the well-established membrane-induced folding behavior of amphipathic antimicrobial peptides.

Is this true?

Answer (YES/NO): NO